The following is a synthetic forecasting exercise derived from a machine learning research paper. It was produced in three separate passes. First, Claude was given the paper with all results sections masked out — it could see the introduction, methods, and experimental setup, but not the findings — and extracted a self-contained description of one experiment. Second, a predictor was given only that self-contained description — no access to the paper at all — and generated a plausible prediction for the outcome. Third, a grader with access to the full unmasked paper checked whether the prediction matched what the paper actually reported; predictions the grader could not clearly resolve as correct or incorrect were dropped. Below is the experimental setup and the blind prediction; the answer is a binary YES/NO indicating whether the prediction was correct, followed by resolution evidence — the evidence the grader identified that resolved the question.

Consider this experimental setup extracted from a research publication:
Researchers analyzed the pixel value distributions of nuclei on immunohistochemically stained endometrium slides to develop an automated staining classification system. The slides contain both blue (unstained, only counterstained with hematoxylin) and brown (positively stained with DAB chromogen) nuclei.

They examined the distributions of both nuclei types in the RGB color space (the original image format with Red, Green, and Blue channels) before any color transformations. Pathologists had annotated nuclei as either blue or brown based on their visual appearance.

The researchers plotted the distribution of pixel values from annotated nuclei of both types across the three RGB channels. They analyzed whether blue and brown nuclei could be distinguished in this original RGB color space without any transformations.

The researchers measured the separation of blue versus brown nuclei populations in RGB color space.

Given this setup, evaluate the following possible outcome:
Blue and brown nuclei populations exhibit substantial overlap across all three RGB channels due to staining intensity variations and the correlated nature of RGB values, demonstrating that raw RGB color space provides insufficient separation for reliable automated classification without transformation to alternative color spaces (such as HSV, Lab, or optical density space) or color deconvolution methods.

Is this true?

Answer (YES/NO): NO